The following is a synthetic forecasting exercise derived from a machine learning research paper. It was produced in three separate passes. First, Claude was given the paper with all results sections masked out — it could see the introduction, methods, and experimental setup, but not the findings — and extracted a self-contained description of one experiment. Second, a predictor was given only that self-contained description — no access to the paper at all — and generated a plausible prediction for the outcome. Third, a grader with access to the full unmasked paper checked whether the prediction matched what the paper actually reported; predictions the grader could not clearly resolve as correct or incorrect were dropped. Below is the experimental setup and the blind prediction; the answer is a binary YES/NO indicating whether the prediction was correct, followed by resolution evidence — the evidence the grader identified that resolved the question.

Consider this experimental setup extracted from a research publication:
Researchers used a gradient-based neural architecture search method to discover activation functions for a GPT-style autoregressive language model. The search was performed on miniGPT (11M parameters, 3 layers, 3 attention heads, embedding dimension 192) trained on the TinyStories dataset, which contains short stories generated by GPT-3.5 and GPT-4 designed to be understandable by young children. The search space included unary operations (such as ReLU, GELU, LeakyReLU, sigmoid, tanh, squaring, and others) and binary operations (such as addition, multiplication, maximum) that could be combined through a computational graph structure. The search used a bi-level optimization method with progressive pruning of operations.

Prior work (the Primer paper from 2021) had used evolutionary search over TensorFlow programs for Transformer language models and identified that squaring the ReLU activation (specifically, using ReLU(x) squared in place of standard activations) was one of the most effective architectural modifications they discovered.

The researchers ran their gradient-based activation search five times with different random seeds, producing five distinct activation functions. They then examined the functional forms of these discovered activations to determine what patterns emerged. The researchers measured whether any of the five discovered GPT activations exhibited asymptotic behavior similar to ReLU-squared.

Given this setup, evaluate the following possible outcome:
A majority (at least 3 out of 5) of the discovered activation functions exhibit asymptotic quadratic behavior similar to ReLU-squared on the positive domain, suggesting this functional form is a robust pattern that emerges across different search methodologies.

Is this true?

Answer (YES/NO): NO